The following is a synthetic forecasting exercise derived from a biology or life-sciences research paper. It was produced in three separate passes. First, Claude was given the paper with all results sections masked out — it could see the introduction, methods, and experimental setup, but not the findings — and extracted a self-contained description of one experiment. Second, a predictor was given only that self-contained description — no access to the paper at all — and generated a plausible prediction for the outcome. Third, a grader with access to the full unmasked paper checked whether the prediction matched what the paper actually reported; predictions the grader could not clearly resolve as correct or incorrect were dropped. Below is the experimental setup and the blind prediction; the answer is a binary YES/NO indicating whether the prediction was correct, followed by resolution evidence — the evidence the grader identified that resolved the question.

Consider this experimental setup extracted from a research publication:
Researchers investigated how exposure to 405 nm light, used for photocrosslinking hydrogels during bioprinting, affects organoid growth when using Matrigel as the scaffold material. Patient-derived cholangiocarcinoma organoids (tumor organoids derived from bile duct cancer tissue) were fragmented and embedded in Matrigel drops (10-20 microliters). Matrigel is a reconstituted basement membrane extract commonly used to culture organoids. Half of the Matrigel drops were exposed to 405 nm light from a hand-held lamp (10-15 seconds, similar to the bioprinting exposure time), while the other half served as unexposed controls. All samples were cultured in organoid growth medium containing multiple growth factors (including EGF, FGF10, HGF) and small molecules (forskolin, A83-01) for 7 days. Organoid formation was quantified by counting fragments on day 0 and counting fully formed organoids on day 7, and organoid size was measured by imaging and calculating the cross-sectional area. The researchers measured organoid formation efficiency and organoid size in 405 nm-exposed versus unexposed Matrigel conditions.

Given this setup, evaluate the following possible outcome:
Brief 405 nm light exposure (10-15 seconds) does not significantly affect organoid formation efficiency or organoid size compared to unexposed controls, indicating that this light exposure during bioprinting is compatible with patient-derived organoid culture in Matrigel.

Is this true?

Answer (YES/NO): NO